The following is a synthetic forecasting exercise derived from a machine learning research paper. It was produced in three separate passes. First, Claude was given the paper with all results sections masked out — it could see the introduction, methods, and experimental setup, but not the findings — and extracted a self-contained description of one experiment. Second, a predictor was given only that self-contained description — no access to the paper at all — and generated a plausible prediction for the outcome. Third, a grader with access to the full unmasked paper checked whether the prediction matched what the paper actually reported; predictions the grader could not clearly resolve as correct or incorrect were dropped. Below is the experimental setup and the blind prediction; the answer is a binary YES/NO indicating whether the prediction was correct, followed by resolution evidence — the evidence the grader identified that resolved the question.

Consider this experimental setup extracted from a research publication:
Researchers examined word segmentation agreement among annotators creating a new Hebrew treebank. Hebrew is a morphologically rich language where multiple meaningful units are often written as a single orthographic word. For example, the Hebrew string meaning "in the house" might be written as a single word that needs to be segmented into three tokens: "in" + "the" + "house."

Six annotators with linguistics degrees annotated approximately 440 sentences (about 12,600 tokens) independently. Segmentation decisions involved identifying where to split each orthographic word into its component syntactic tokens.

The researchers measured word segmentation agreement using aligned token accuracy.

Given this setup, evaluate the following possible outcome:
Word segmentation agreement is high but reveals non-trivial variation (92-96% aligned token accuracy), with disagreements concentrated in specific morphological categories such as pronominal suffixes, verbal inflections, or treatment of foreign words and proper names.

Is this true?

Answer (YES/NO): NO